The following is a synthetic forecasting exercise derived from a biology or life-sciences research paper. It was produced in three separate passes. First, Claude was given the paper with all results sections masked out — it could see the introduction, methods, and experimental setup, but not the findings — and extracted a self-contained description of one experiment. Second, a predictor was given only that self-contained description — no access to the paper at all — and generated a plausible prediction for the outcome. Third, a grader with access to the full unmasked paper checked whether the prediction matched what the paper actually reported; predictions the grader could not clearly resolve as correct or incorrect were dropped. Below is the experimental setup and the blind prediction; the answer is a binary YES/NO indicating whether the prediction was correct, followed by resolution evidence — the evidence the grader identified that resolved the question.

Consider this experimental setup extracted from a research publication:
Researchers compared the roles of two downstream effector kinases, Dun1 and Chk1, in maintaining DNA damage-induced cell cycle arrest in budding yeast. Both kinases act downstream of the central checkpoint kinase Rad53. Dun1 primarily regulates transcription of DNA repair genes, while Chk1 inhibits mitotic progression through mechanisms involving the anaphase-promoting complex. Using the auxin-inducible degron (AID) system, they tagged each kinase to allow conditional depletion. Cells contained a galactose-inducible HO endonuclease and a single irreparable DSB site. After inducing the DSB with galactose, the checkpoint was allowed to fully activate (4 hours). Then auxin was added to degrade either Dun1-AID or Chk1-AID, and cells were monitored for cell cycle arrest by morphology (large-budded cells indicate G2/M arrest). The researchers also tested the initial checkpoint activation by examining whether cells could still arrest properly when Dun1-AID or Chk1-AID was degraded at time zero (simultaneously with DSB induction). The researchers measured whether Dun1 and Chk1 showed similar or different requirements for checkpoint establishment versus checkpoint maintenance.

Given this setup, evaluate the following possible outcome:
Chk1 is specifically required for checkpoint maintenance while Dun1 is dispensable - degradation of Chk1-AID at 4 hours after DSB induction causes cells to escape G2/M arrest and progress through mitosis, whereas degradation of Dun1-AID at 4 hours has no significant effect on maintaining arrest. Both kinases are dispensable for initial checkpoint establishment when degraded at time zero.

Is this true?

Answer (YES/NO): NO